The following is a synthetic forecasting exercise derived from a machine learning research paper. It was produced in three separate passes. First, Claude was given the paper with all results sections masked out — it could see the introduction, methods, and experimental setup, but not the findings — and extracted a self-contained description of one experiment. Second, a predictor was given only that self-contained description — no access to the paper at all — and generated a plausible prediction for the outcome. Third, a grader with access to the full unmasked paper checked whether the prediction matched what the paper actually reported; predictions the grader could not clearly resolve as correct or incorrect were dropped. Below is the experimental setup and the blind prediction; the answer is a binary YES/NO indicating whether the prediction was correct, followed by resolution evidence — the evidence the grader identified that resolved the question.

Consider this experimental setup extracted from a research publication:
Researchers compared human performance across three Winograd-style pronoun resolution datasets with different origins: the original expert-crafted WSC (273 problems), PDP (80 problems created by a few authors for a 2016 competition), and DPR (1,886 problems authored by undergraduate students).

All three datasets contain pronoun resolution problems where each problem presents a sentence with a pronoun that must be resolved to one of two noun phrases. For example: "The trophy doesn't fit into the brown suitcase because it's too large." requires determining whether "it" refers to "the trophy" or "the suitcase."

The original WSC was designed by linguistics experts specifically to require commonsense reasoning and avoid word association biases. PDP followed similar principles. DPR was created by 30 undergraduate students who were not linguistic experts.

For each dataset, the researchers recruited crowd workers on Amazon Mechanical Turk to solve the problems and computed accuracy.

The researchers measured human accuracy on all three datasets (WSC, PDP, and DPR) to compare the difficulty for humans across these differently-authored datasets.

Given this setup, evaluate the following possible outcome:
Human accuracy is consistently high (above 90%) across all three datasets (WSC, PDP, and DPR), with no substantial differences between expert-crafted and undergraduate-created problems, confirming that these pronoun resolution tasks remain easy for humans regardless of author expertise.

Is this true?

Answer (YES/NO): YES